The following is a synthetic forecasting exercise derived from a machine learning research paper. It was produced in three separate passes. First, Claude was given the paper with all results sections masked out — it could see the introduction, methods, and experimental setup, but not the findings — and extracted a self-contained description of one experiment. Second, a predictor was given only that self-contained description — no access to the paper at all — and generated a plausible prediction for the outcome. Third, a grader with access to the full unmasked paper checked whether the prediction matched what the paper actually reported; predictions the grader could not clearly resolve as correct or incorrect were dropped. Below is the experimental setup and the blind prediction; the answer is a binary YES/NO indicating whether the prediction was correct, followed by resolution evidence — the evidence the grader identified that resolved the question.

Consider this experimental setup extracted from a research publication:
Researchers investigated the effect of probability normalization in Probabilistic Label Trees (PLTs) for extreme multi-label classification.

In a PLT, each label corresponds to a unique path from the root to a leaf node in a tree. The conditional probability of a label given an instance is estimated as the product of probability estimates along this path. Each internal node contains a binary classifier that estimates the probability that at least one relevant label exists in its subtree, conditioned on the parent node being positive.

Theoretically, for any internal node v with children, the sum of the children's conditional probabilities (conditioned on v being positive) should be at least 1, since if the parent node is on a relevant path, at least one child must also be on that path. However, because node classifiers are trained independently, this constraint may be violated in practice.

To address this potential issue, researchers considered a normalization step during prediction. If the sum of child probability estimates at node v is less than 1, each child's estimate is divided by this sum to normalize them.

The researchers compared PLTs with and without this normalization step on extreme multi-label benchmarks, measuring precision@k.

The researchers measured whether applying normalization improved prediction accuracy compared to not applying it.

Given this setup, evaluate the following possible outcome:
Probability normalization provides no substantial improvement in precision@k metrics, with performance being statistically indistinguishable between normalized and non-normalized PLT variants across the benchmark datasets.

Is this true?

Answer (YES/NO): NO